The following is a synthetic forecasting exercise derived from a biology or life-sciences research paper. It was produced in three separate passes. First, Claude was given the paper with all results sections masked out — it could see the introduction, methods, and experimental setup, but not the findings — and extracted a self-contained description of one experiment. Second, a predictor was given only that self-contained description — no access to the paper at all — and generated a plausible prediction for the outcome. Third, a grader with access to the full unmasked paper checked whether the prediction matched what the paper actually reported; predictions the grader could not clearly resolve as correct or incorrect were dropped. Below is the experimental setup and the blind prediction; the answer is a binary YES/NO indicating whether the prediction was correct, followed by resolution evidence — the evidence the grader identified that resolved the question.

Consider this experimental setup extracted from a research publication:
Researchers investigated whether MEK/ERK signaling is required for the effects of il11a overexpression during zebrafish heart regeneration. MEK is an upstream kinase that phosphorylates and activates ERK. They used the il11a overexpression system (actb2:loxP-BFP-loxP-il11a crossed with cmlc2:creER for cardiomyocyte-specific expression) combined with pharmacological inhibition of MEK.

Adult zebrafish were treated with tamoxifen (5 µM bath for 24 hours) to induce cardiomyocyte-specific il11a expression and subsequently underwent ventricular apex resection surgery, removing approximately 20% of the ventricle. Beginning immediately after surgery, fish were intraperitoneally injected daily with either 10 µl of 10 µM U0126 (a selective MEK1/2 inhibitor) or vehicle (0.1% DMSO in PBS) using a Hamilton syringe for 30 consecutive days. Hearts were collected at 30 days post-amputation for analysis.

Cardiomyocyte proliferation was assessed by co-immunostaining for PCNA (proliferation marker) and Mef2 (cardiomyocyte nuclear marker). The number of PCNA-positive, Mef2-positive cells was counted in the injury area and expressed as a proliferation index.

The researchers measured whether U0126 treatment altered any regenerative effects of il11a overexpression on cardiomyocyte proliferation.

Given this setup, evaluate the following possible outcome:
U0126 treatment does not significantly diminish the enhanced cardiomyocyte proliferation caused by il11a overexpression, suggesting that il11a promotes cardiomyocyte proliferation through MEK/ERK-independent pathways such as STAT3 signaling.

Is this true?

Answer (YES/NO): YES